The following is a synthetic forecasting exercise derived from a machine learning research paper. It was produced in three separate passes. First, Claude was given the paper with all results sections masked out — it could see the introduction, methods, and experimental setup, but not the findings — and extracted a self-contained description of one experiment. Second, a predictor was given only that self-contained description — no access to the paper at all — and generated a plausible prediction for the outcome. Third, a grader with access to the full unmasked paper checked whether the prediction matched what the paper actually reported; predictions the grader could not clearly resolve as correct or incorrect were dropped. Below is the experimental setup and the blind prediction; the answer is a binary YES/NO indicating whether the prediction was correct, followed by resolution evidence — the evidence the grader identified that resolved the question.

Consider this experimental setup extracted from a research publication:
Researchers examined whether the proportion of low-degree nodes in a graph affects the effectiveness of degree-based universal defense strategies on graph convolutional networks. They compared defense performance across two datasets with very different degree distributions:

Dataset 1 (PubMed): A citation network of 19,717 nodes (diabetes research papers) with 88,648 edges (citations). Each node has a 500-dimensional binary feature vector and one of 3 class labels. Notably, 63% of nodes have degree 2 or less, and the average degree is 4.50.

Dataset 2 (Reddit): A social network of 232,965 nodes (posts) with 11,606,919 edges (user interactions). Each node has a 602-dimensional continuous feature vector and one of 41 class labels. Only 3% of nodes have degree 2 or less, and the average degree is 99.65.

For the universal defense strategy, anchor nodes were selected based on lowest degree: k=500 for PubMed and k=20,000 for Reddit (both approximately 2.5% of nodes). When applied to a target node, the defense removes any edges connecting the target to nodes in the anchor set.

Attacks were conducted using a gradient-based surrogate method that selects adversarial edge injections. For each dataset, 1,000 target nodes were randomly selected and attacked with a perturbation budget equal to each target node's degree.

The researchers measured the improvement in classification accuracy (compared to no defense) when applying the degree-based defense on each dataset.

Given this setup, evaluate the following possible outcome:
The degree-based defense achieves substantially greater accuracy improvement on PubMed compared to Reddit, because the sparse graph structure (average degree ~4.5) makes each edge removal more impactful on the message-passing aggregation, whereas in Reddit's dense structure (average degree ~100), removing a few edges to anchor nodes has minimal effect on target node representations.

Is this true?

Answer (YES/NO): NO